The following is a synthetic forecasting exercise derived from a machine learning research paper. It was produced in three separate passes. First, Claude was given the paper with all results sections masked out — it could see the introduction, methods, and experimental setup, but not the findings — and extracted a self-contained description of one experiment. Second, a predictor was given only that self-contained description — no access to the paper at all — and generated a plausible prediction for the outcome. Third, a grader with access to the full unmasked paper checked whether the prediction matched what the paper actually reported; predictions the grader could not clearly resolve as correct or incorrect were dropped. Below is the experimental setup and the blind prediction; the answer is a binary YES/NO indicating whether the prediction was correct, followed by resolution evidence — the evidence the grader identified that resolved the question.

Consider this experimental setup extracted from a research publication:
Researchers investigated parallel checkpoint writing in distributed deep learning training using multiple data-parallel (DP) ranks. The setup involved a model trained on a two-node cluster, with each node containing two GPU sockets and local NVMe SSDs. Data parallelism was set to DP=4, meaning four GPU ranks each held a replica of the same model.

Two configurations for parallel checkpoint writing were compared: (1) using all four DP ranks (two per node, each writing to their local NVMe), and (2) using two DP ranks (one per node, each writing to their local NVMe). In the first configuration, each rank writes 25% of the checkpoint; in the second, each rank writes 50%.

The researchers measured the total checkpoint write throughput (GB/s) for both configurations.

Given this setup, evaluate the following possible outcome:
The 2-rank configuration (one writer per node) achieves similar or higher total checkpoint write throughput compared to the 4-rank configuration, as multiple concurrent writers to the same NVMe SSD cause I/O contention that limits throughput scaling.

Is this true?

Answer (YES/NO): NO